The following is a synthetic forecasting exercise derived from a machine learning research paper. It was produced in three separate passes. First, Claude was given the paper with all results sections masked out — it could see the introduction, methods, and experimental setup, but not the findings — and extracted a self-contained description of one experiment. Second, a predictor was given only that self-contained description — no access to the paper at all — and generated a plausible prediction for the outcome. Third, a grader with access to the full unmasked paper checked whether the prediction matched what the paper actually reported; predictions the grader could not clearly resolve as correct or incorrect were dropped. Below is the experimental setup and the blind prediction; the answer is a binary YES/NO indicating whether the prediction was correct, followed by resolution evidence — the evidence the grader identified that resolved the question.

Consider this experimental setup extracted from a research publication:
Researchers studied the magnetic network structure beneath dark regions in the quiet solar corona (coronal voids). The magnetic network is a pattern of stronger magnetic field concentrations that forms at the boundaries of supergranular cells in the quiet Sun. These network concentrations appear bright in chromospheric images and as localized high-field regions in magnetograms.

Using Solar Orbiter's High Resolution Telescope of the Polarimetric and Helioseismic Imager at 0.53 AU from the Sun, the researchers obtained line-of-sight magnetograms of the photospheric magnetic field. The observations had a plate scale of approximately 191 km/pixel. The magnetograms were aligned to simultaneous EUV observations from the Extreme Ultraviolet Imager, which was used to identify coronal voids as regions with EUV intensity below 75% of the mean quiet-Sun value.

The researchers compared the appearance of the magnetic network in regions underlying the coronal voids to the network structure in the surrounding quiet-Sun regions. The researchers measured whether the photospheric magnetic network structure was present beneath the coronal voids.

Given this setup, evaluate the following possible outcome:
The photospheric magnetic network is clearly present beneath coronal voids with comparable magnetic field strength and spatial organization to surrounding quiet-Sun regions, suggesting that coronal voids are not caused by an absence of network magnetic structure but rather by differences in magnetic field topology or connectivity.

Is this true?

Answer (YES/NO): NO